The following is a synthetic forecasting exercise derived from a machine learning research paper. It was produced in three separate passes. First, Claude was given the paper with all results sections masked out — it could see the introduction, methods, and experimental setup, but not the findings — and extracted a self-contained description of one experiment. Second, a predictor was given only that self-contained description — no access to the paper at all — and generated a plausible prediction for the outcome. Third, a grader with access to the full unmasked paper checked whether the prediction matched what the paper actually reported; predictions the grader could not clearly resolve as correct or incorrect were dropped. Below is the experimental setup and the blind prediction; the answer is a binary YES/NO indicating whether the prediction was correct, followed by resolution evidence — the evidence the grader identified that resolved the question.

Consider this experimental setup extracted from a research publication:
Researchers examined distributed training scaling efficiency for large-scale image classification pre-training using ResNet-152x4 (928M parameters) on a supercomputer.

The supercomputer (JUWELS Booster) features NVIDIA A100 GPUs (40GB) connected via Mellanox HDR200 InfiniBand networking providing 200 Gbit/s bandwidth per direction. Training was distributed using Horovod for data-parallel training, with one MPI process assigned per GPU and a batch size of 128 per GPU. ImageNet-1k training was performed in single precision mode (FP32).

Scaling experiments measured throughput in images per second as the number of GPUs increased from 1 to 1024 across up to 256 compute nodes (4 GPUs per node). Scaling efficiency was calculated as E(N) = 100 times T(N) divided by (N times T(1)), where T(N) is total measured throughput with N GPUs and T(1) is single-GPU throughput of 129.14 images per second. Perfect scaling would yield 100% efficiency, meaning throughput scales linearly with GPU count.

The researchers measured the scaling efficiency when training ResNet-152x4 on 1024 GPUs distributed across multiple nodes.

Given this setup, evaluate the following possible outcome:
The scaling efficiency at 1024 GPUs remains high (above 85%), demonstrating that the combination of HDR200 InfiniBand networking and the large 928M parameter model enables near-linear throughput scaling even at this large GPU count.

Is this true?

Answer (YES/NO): YES